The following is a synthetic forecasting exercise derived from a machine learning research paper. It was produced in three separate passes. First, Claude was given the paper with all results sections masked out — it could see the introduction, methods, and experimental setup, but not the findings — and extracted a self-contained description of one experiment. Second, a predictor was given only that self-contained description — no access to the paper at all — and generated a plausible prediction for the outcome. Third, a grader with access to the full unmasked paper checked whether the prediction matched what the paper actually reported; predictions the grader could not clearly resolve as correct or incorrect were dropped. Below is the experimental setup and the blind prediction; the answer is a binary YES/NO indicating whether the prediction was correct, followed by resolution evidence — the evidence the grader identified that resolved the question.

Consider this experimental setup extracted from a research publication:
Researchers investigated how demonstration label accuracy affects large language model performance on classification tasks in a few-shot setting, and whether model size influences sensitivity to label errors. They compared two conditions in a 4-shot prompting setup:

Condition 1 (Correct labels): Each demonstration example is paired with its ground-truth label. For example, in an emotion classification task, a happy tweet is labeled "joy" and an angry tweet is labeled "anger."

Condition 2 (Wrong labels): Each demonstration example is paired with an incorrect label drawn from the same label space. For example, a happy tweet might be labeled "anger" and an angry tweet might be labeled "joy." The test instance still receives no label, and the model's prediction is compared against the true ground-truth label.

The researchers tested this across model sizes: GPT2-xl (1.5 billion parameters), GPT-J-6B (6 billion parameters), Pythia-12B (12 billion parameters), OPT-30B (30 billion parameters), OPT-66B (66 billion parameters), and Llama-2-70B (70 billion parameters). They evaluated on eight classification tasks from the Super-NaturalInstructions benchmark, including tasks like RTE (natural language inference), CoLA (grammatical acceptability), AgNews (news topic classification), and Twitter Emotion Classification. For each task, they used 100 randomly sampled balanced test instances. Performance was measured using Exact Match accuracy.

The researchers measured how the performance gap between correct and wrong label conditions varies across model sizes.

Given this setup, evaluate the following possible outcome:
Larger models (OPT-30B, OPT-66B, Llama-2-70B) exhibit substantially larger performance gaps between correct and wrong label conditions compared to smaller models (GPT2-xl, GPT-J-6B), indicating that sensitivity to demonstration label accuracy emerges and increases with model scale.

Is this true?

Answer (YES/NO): NO